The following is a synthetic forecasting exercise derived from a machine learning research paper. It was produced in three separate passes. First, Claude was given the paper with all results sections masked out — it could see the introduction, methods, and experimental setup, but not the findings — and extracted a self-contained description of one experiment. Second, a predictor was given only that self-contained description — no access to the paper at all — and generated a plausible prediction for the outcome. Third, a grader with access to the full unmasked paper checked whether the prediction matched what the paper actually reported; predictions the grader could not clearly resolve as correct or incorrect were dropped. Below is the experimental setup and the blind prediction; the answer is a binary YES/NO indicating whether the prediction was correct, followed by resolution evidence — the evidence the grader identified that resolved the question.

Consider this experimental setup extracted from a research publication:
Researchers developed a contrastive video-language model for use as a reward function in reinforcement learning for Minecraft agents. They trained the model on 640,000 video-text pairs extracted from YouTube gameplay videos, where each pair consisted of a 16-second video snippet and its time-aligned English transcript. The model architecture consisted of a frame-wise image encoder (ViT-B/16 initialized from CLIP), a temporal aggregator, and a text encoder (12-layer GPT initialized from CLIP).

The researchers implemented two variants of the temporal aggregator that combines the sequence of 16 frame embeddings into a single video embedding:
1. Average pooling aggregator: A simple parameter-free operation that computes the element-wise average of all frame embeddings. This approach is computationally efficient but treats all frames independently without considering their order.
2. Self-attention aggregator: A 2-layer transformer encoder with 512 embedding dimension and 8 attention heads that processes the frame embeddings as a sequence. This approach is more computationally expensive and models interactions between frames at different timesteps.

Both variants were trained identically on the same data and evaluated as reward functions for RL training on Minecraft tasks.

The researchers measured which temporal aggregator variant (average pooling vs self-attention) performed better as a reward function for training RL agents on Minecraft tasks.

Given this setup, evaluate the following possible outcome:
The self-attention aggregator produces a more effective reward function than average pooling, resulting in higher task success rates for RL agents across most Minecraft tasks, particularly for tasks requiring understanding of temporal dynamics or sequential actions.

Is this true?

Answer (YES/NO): YES